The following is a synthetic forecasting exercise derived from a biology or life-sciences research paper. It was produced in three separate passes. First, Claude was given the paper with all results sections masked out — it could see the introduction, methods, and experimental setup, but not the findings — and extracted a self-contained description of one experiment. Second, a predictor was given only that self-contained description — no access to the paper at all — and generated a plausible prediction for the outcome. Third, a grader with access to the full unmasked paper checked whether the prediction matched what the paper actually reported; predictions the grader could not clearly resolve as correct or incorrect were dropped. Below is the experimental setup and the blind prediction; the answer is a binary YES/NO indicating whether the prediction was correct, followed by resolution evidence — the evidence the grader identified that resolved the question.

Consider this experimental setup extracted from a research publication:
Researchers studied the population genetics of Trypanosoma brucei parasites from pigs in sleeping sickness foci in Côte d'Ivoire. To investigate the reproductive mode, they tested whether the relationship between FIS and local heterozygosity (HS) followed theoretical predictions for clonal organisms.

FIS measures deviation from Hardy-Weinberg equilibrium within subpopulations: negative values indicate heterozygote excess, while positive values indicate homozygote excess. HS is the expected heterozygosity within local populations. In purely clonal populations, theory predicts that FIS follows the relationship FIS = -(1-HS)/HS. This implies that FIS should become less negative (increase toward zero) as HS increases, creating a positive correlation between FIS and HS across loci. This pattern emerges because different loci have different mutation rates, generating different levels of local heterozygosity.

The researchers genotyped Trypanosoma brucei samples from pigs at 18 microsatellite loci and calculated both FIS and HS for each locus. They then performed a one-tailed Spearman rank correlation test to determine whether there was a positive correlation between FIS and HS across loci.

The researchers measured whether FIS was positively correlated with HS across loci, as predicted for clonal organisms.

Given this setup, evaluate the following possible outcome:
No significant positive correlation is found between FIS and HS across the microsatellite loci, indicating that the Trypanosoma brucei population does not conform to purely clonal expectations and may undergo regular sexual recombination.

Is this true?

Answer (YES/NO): NO